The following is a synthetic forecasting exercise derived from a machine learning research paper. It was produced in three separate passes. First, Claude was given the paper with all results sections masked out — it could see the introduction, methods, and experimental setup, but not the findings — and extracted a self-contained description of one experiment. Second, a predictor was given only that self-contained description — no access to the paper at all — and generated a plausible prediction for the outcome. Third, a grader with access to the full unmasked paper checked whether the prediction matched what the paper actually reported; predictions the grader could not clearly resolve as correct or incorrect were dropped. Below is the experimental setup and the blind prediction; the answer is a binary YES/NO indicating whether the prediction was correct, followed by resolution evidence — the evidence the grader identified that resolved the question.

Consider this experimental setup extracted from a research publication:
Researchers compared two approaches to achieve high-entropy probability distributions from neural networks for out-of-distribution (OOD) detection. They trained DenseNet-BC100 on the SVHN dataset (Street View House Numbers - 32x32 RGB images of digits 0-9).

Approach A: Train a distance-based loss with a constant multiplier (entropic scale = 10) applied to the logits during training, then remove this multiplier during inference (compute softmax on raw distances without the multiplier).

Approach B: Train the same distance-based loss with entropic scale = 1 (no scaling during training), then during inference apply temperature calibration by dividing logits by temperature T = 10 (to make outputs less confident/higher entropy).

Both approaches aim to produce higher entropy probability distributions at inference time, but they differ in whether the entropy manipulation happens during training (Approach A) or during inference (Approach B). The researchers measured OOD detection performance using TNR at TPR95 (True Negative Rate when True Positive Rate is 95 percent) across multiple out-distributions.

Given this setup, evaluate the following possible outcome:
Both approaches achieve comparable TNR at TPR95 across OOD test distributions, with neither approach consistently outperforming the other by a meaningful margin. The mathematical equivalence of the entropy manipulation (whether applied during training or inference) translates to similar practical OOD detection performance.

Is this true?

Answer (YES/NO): NO